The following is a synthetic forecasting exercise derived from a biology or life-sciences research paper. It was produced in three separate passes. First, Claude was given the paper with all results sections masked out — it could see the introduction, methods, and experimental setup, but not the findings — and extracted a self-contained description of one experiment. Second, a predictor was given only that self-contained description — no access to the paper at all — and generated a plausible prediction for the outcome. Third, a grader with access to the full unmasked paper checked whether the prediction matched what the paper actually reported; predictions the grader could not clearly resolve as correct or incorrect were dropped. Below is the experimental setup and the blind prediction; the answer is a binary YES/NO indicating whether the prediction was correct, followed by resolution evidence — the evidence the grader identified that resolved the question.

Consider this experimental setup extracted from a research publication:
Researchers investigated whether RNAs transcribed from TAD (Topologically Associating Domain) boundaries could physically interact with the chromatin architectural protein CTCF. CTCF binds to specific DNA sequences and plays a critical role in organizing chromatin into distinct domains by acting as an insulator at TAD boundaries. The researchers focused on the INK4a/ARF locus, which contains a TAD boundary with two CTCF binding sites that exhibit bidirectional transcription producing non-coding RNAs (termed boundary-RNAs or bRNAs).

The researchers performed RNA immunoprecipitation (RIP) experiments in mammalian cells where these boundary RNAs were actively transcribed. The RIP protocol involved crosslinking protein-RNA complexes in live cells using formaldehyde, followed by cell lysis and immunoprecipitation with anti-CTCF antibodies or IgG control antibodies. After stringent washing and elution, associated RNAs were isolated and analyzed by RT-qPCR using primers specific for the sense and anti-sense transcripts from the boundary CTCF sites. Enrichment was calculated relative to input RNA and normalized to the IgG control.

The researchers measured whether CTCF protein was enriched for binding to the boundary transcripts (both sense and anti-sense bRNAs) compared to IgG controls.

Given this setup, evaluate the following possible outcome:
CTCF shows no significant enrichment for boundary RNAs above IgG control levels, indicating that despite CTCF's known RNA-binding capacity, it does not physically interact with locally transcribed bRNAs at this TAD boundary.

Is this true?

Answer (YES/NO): NO